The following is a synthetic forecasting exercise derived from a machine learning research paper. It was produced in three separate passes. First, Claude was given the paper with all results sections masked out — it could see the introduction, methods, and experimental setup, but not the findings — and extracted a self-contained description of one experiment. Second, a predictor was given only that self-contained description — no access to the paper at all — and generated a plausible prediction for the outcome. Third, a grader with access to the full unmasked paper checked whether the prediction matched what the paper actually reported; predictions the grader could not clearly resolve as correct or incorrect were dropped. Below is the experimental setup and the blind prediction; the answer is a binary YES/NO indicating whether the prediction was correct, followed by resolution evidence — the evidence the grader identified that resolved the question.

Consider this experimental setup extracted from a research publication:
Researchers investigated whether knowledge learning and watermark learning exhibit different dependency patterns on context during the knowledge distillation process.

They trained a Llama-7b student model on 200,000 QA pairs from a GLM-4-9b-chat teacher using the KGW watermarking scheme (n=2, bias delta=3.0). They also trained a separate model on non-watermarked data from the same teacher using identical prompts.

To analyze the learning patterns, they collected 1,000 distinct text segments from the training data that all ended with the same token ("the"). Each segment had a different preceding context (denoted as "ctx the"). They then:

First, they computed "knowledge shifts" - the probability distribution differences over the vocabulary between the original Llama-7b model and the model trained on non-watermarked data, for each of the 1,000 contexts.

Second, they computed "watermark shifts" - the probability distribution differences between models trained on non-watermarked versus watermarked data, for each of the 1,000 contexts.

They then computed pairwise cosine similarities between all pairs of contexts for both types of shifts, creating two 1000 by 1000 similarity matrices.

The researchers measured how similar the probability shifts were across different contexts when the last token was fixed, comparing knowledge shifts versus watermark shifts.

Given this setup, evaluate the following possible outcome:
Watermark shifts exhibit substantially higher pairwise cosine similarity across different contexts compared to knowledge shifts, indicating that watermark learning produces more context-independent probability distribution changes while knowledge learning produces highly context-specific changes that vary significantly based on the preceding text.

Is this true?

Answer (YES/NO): YES